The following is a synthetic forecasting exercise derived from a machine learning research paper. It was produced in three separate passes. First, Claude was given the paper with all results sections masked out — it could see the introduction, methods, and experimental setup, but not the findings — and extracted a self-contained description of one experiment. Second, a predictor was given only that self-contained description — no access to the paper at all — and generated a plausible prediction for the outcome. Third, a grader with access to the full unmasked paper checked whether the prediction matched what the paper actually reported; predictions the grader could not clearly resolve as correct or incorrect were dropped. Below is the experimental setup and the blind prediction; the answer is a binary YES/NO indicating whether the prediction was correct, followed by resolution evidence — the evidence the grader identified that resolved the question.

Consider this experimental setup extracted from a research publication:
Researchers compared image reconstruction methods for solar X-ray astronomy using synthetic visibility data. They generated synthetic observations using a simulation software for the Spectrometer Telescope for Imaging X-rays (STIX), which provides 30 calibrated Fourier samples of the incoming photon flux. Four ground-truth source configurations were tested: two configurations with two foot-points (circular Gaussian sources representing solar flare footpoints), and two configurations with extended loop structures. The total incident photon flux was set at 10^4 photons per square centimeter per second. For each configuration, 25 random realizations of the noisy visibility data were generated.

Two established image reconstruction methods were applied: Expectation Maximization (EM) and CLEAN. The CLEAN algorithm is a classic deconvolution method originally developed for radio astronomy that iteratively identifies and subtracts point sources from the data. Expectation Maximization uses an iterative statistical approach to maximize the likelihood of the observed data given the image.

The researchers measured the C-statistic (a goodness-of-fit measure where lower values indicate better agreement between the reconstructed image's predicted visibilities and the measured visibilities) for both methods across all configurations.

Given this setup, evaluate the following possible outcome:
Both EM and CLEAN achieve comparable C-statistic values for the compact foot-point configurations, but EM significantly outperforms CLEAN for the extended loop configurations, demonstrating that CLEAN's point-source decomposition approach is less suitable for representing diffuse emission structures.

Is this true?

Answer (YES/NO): NO